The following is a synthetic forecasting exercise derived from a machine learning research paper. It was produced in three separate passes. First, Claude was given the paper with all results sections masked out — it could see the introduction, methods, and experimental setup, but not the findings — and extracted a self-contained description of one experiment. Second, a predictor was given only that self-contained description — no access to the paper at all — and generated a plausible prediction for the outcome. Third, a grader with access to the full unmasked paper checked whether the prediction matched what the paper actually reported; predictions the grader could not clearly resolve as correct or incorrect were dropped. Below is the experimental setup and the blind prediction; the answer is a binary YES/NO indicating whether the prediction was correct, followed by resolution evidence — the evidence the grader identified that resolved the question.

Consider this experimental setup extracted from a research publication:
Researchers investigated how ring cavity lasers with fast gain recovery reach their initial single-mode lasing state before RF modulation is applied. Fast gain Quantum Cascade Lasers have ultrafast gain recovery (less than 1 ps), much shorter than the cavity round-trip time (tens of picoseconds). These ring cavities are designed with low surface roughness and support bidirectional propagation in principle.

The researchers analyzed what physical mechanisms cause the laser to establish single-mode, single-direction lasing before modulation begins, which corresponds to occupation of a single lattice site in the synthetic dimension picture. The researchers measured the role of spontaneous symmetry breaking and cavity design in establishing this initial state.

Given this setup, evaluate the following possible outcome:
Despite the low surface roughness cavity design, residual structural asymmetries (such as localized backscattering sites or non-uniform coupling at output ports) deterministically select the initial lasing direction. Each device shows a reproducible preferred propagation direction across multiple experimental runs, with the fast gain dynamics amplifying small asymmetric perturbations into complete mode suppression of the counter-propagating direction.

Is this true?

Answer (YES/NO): NO